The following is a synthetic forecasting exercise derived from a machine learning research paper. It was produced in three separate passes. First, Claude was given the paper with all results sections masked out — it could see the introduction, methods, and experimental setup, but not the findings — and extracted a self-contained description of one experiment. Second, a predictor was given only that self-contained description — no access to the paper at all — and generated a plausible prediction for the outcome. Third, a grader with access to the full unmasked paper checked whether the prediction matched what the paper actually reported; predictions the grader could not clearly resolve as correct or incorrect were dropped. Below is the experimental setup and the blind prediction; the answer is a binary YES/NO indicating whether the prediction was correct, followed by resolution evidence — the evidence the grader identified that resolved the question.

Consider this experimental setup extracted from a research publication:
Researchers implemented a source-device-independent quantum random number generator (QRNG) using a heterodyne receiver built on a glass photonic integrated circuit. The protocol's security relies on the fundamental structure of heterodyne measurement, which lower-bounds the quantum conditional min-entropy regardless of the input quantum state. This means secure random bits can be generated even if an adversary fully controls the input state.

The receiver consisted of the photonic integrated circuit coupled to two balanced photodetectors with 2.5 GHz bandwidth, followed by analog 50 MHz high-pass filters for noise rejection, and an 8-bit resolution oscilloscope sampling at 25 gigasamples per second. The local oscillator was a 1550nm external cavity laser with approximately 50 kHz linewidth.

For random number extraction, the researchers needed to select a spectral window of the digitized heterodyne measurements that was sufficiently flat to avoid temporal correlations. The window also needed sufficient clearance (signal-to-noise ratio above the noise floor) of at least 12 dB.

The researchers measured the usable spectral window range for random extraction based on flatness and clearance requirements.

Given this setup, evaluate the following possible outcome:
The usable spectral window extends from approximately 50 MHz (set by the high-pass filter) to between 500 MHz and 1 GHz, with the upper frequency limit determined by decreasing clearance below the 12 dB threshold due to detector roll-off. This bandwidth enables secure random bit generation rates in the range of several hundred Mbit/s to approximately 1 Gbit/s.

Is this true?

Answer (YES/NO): NO